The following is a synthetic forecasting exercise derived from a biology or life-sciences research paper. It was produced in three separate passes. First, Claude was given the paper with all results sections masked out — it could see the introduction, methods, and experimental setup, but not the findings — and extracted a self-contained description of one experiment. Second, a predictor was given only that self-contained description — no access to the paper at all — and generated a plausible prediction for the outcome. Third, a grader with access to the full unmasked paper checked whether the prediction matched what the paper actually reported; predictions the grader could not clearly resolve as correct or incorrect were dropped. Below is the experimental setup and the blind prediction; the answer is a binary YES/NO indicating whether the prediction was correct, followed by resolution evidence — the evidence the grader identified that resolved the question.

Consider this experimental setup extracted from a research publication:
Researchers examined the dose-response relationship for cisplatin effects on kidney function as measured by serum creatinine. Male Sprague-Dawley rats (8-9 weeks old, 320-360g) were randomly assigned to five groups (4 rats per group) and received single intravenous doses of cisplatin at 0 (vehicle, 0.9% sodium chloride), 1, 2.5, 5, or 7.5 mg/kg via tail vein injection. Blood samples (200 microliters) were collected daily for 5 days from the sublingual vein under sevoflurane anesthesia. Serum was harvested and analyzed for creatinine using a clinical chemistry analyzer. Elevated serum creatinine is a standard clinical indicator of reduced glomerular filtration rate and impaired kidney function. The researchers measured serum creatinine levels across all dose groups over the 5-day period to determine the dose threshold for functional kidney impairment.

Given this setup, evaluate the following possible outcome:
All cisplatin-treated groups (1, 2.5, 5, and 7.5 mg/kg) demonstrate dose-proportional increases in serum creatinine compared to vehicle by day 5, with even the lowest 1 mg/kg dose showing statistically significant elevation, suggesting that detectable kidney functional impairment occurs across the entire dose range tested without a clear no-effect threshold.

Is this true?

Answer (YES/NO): NO